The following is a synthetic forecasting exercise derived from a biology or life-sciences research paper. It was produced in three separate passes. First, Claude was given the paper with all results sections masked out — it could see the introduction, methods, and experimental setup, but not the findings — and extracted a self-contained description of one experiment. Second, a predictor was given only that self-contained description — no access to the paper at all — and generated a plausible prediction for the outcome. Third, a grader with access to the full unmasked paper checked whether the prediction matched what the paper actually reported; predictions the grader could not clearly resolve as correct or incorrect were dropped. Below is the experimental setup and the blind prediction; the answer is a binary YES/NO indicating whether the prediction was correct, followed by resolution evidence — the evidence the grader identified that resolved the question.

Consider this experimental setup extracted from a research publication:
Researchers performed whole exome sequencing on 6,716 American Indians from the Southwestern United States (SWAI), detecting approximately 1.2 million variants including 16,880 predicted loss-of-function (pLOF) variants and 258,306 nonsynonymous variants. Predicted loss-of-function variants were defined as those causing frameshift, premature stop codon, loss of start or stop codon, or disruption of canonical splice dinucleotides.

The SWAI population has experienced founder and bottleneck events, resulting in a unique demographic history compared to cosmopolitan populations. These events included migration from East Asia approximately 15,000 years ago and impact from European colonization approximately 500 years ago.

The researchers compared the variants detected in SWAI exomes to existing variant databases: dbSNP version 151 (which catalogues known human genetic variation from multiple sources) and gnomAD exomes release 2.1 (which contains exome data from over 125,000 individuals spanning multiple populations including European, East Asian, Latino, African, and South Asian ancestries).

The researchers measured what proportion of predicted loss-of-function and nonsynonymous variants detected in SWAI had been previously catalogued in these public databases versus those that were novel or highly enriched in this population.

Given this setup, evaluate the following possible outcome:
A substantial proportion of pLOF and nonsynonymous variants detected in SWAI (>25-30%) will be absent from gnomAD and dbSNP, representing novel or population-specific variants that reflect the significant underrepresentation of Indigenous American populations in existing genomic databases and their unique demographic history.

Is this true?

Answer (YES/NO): NO